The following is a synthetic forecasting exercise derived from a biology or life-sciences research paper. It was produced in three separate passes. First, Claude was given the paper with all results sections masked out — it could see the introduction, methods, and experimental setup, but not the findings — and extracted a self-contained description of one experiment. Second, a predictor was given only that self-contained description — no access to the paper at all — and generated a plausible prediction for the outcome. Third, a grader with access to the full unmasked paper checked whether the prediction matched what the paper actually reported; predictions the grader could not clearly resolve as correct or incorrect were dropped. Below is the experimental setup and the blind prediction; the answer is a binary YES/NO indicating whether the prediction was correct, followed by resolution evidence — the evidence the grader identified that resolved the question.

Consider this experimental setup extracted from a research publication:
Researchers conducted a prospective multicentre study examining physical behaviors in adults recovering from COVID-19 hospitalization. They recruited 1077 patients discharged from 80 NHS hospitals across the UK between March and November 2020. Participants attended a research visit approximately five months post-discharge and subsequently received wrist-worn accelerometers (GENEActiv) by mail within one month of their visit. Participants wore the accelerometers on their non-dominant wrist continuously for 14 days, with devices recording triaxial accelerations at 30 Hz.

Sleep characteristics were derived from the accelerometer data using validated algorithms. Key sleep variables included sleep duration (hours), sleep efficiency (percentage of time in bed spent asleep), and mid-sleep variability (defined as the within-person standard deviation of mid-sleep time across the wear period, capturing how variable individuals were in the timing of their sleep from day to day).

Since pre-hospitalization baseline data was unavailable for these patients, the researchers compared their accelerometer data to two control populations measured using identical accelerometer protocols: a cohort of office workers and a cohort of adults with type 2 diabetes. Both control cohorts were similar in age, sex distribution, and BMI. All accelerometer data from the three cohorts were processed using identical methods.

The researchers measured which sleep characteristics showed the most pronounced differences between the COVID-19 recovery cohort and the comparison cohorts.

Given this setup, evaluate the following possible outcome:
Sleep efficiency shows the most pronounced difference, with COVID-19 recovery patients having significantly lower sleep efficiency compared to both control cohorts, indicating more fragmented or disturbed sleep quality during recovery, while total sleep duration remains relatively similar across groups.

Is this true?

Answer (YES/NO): NO